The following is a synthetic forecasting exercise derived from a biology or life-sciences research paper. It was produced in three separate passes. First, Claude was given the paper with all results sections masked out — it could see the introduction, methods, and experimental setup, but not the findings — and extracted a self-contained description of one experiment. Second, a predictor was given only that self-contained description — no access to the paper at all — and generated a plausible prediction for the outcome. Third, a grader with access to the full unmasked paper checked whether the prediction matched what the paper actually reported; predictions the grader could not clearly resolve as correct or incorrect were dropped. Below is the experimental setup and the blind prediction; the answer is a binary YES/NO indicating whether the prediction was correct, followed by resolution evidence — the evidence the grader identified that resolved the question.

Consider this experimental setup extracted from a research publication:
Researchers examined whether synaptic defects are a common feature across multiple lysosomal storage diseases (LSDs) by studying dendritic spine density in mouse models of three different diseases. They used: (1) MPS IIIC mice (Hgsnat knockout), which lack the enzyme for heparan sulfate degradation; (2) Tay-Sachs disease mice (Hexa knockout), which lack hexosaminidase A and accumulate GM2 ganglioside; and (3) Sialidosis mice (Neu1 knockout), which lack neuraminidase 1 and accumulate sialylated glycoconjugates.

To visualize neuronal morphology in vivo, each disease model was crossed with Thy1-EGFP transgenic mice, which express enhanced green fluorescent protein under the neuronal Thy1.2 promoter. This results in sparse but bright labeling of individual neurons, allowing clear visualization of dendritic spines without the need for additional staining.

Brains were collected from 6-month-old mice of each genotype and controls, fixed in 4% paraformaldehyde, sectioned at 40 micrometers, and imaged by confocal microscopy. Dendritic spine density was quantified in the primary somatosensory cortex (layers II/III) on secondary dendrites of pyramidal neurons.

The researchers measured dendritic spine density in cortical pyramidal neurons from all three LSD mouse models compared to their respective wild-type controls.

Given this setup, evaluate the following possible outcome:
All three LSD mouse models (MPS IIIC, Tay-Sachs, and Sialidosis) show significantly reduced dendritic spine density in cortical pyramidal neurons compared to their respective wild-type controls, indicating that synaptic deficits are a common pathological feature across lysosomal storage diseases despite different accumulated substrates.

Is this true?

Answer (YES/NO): NO